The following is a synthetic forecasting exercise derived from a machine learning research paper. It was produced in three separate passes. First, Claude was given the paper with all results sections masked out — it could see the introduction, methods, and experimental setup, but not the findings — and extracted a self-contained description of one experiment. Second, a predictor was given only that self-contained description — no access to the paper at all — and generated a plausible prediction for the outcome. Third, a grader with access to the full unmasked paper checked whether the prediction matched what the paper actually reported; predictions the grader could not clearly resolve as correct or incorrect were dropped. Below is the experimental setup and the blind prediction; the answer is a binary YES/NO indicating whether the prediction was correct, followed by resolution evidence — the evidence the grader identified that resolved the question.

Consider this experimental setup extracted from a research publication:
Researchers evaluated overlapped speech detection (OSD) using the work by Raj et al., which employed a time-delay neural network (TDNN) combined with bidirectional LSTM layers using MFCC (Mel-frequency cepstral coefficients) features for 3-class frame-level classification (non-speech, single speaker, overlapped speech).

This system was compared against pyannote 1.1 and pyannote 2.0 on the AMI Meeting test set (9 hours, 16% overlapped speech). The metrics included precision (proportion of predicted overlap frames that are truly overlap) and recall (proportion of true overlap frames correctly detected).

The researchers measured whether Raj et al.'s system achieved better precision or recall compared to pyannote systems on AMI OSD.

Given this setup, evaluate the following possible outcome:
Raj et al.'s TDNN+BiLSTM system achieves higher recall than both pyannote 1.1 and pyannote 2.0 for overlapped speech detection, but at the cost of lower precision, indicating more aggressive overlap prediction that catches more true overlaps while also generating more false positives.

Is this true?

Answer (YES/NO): NO